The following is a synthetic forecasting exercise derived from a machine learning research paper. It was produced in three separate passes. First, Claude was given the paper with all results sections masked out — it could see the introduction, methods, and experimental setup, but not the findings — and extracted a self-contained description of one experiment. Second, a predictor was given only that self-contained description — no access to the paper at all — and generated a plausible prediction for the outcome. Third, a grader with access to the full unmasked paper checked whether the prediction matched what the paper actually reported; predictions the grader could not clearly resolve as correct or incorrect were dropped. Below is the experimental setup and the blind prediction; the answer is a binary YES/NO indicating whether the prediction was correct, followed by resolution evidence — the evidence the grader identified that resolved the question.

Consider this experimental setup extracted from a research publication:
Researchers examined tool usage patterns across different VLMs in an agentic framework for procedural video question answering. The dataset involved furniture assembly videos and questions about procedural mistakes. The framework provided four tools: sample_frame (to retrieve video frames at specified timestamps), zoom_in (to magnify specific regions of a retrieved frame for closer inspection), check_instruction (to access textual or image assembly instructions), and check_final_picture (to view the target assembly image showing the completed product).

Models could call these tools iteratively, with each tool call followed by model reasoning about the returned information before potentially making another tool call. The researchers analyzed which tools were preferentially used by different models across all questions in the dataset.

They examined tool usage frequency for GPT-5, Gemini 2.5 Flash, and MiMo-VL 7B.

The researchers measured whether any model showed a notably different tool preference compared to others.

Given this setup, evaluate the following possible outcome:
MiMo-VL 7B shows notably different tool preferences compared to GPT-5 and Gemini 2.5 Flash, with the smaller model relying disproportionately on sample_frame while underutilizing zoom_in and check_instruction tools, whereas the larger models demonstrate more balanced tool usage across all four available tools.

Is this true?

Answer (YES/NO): NO